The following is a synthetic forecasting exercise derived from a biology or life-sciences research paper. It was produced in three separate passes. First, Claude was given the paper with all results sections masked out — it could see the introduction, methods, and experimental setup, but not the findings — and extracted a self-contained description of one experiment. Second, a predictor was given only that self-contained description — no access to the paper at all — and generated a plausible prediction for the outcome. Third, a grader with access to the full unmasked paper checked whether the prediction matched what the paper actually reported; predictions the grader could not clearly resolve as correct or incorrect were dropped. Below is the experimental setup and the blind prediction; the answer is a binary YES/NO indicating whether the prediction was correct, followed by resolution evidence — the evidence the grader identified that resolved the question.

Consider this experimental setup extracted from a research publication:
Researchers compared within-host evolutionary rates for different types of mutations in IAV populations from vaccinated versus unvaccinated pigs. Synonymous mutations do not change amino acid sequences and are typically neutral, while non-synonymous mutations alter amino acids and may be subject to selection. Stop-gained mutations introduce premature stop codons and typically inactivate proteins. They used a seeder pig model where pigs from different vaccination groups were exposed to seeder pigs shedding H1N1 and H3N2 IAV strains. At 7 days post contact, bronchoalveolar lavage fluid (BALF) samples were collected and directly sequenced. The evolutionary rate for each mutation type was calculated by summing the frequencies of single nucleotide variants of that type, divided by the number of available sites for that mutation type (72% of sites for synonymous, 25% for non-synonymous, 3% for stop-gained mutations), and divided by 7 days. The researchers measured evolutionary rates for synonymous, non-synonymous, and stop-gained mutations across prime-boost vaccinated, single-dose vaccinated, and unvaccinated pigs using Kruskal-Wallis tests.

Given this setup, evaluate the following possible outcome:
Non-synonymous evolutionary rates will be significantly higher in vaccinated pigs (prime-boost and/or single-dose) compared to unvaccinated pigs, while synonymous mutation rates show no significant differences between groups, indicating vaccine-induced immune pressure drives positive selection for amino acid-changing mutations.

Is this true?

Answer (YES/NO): NO